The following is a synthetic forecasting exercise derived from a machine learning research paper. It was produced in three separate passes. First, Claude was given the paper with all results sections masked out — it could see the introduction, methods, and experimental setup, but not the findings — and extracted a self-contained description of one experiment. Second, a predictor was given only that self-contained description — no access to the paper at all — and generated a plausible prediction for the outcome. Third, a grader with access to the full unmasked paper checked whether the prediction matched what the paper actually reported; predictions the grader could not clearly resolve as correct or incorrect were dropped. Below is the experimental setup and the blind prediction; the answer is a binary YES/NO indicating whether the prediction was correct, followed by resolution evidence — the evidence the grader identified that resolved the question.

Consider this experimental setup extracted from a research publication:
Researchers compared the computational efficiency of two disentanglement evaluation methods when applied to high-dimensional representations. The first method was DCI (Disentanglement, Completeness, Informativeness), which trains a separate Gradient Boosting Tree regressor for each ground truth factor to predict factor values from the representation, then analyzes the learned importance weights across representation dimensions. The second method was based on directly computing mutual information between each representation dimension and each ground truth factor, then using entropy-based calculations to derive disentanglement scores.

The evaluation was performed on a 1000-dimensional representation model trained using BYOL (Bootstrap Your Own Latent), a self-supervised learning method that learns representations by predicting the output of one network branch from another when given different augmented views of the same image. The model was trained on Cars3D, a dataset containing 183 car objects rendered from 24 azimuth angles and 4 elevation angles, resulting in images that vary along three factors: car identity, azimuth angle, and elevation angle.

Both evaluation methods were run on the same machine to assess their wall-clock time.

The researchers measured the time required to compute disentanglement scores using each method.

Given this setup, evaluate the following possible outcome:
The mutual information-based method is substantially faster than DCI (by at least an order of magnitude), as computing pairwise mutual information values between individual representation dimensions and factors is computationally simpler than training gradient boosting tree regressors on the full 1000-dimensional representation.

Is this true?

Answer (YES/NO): YES